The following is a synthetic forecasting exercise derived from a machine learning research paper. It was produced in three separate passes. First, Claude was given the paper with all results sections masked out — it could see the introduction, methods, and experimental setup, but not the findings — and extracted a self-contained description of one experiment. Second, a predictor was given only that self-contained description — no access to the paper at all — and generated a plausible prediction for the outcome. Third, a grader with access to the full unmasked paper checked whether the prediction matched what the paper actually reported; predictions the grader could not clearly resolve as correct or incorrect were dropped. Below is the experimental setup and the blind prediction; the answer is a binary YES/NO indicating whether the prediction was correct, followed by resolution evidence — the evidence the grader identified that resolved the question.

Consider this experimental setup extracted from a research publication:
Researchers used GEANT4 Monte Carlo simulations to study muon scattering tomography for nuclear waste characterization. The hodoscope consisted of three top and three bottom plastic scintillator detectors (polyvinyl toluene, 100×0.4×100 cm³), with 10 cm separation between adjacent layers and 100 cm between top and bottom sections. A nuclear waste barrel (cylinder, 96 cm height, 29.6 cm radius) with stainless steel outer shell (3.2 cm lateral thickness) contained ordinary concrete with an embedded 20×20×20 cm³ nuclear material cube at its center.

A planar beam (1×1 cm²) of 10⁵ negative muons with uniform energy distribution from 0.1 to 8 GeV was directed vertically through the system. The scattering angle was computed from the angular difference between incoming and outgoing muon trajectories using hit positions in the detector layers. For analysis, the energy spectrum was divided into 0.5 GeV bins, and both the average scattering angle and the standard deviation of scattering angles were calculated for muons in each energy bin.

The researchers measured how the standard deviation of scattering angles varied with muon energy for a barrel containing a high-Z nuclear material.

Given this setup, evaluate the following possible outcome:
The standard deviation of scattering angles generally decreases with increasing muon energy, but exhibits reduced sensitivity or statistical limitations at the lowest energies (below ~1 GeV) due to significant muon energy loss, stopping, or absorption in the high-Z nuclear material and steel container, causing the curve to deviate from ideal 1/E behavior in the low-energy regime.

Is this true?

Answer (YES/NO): YES